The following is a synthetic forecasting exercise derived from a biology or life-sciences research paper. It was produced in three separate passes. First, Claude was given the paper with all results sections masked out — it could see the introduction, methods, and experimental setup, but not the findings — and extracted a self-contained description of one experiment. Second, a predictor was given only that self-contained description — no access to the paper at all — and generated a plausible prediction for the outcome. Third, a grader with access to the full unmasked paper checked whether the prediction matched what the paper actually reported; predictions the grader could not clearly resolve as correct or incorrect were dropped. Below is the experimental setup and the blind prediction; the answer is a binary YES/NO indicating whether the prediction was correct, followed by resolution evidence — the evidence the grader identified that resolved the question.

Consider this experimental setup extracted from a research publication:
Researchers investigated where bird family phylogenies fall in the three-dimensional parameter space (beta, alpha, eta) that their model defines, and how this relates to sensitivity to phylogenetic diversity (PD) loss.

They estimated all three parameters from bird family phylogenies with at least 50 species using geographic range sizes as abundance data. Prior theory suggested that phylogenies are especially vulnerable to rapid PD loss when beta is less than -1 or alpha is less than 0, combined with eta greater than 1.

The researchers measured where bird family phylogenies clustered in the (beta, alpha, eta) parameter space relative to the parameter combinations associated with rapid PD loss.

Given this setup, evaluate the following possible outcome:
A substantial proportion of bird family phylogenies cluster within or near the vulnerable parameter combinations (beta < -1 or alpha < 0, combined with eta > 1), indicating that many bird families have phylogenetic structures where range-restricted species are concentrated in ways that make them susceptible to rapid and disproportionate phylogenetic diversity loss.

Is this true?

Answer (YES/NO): YES